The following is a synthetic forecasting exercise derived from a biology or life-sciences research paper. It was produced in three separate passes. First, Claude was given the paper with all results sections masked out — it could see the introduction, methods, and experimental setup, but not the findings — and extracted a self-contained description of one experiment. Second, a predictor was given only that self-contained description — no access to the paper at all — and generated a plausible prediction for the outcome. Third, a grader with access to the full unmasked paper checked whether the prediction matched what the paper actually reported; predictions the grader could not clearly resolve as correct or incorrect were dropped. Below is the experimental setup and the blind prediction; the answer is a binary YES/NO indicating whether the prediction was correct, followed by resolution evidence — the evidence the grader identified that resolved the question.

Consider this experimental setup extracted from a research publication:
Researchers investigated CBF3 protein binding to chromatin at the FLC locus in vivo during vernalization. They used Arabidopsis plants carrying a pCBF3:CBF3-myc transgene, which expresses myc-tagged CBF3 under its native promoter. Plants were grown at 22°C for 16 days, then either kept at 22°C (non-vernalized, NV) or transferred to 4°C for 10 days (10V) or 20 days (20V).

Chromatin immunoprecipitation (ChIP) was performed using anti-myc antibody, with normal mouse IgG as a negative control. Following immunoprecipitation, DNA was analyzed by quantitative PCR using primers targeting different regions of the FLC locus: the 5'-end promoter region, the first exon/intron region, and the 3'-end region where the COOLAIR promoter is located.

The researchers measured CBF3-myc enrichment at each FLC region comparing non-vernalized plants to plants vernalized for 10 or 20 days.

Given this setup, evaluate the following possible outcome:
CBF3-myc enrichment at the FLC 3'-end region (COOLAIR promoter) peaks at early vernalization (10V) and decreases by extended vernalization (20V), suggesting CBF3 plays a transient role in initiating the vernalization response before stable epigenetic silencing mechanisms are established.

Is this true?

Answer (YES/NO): NO